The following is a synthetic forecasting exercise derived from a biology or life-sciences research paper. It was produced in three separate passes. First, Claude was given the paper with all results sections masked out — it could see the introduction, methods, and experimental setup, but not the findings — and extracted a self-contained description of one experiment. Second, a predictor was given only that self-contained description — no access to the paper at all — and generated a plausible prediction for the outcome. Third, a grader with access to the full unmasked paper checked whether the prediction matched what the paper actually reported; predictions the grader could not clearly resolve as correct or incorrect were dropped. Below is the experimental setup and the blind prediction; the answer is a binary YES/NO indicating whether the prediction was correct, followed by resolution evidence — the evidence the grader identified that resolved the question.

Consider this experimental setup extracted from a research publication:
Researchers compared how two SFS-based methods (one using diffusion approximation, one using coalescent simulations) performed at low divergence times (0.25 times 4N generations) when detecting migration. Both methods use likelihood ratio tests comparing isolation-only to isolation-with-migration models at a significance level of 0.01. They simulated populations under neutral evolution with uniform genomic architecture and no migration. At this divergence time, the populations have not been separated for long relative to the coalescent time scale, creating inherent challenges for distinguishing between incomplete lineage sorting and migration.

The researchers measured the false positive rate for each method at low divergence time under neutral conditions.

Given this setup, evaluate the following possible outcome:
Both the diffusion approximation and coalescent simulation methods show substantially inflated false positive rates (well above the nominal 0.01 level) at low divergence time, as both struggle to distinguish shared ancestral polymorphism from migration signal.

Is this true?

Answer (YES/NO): NO